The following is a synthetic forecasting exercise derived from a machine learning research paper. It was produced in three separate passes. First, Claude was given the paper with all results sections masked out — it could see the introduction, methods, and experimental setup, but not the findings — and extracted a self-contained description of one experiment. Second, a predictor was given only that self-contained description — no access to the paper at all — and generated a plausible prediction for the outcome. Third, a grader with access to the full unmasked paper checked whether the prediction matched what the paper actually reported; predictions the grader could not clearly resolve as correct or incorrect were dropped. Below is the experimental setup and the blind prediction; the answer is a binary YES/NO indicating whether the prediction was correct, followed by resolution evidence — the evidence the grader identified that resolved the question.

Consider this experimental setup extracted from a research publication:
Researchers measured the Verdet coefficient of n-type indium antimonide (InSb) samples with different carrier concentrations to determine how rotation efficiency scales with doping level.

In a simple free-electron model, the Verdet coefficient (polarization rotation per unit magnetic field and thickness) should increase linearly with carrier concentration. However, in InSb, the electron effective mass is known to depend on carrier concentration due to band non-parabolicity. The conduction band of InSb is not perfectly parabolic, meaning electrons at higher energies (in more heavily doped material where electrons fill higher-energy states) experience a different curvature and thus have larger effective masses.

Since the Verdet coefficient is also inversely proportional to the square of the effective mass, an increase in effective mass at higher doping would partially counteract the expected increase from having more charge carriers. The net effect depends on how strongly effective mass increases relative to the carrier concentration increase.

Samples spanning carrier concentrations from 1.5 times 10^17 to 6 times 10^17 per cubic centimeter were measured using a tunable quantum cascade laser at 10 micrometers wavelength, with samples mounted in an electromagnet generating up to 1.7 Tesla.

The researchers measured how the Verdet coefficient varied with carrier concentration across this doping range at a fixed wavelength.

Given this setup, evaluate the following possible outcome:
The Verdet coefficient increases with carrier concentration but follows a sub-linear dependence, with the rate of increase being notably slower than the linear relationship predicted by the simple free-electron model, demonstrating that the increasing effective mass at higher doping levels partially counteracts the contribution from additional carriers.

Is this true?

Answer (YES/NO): YES